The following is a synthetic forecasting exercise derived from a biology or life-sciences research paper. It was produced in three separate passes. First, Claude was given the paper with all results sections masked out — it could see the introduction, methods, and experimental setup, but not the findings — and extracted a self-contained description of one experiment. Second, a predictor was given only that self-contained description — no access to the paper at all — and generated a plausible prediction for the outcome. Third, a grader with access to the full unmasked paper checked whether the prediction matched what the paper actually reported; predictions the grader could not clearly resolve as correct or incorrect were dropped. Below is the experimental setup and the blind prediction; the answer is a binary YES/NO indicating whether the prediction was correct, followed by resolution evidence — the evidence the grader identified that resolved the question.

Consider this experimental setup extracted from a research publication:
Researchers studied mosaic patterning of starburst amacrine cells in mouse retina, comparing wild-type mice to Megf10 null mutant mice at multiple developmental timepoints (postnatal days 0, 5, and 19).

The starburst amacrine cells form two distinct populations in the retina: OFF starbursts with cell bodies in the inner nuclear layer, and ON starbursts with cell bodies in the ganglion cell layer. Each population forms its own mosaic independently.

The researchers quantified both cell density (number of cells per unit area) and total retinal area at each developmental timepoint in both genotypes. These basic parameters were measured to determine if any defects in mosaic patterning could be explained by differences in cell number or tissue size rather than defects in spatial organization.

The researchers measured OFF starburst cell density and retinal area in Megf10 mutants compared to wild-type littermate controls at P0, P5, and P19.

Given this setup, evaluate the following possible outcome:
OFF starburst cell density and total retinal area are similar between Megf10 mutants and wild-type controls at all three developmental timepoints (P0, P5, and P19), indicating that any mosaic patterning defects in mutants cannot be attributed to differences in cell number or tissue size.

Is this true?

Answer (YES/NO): YES